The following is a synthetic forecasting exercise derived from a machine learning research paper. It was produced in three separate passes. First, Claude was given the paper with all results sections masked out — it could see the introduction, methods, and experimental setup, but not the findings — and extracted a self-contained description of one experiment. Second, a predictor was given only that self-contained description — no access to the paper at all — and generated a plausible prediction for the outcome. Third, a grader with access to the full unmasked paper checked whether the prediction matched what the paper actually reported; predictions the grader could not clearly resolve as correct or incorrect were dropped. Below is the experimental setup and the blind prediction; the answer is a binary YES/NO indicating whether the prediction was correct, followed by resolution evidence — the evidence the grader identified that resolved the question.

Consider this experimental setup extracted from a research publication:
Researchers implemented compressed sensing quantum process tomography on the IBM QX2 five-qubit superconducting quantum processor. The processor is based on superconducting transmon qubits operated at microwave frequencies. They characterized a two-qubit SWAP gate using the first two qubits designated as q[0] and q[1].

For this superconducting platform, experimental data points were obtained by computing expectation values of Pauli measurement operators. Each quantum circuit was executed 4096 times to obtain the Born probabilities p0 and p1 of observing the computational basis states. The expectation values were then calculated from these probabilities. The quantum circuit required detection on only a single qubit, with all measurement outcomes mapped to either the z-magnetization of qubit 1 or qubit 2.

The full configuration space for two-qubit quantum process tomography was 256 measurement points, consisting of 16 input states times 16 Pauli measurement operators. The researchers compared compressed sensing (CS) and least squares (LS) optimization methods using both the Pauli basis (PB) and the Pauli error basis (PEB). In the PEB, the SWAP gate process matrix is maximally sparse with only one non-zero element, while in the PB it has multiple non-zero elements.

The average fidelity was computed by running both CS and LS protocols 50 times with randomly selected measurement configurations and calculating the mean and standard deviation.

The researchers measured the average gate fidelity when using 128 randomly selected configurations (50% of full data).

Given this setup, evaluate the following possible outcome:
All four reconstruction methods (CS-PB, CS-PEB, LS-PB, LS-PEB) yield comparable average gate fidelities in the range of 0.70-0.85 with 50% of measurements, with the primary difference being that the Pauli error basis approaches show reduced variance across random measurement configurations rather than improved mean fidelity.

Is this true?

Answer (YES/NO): NO